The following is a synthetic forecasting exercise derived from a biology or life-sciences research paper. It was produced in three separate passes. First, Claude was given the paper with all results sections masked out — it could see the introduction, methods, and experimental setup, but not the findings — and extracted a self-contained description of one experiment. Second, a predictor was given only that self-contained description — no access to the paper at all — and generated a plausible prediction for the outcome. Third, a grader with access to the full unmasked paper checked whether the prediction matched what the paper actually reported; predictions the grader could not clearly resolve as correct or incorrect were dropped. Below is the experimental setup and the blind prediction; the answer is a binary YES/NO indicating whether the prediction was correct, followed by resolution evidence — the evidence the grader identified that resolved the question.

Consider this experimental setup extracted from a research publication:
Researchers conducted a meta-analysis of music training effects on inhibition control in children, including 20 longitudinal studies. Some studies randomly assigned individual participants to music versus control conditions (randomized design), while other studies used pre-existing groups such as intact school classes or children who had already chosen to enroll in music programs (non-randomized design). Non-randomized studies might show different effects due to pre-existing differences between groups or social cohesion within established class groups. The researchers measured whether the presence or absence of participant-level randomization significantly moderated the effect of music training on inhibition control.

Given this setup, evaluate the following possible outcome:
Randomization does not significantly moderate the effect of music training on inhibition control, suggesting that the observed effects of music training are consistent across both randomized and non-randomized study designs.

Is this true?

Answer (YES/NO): YES